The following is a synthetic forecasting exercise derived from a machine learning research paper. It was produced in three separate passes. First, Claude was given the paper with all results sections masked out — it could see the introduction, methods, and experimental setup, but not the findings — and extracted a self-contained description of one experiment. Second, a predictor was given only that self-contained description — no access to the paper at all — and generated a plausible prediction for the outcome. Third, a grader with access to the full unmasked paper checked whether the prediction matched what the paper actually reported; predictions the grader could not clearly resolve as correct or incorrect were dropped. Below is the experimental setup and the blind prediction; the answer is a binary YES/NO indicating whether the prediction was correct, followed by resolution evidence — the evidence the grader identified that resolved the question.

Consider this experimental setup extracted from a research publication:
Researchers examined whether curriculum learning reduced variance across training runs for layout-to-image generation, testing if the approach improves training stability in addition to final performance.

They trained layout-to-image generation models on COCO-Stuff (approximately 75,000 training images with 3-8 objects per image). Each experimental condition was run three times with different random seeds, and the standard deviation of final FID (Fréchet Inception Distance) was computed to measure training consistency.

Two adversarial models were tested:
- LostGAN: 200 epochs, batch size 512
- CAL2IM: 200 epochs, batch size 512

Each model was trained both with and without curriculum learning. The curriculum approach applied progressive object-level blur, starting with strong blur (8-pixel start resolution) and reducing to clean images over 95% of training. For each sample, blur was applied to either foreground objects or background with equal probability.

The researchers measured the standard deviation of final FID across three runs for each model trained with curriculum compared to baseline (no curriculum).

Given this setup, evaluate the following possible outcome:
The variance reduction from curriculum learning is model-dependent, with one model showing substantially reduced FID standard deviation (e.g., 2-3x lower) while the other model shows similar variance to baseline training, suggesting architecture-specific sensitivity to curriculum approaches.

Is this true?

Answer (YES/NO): YES